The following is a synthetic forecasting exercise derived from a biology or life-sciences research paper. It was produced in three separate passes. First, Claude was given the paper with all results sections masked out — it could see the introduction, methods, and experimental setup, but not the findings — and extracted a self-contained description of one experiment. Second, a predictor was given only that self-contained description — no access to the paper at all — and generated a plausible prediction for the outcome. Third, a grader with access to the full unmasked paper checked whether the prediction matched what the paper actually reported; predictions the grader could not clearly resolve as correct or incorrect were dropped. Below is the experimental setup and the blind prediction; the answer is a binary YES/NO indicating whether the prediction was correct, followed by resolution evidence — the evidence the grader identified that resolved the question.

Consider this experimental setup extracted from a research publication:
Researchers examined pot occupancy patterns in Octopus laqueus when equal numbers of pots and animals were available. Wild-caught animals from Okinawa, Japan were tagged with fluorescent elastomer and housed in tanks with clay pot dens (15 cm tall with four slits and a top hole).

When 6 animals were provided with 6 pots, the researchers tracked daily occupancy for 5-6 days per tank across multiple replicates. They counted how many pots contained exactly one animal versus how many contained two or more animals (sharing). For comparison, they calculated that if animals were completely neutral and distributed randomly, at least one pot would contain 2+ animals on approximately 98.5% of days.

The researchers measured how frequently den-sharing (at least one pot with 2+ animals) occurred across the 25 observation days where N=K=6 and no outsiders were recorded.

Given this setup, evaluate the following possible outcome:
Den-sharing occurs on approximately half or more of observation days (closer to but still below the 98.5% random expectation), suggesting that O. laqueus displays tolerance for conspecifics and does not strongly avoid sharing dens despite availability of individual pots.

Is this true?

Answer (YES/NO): YES